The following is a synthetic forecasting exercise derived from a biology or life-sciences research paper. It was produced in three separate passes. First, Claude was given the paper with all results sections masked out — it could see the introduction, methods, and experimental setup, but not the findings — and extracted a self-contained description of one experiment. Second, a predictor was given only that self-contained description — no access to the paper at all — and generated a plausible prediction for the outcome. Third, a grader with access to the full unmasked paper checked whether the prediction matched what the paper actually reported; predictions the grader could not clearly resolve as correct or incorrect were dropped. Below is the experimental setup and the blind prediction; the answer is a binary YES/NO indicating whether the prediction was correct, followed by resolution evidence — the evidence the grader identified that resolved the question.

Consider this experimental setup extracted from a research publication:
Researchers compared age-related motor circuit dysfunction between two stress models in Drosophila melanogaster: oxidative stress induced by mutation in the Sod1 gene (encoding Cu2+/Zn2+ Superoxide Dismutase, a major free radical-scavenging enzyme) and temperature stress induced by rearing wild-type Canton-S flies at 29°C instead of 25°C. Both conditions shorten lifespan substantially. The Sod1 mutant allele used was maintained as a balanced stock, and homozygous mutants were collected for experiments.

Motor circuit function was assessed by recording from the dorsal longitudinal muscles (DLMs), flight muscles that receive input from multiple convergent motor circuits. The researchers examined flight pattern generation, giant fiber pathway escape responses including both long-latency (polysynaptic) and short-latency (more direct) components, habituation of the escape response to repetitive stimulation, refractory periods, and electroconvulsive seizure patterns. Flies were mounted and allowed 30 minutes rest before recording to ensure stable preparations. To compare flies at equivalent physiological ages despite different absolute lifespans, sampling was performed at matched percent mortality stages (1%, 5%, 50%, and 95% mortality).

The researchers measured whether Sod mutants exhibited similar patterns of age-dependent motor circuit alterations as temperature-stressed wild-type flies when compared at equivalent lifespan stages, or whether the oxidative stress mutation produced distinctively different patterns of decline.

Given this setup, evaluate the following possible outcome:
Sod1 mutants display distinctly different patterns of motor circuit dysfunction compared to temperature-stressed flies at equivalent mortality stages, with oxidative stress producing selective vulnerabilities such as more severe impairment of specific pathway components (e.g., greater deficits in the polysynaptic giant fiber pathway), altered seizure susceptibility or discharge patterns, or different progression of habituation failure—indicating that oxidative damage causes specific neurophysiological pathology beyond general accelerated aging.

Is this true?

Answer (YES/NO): YES